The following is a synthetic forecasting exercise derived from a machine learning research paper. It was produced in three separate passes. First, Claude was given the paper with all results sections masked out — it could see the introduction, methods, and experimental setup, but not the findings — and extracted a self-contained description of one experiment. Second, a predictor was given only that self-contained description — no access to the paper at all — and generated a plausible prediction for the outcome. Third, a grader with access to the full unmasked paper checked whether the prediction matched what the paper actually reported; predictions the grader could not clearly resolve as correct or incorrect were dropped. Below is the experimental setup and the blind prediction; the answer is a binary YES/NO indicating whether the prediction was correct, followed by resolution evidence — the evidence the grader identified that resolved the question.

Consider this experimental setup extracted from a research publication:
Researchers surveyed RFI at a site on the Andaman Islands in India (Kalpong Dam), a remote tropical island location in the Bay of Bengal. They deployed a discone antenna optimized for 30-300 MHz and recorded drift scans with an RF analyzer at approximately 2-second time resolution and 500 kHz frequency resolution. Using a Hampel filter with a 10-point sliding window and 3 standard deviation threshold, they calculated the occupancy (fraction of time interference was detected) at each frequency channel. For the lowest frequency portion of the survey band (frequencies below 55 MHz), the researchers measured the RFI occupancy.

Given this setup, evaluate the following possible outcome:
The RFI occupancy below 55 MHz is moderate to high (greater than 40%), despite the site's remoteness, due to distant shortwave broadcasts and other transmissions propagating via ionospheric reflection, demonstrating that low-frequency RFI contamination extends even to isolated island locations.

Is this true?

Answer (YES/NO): NO